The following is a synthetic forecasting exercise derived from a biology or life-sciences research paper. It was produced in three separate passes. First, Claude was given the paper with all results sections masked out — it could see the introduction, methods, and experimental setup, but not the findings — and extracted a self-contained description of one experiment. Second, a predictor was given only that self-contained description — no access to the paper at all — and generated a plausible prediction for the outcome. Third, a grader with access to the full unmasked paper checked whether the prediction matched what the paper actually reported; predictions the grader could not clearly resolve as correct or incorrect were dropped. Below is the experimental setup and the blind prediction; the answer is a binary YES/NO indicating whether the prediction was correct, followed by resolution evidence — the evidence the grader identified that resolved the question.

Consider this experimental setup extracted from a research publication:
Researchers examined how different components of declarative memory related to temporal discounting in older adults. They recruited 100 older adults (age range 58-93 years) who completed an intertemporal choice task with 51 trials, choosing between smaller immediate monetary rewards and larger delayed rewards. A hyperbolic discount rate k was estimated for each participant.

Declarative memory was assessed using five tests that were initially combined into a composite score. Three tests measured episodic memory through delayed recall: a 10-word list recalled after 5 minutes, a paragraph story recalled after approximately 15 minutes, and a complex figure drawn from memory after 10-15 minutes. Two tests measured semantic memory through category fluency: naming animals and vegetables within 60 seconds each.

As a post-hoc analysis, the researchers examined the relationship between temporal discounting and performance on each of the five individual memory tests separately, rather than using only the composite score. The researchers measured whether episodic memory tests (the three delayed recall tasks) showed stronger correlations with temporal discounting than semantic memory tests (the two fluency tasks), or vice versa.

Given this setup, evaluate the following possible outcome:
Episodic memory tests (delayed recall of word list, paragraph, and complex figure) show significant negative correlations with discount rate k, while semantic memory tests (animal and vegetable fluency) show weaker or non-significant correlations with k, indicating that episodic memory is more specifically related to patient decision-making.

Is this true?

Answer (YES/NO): NO